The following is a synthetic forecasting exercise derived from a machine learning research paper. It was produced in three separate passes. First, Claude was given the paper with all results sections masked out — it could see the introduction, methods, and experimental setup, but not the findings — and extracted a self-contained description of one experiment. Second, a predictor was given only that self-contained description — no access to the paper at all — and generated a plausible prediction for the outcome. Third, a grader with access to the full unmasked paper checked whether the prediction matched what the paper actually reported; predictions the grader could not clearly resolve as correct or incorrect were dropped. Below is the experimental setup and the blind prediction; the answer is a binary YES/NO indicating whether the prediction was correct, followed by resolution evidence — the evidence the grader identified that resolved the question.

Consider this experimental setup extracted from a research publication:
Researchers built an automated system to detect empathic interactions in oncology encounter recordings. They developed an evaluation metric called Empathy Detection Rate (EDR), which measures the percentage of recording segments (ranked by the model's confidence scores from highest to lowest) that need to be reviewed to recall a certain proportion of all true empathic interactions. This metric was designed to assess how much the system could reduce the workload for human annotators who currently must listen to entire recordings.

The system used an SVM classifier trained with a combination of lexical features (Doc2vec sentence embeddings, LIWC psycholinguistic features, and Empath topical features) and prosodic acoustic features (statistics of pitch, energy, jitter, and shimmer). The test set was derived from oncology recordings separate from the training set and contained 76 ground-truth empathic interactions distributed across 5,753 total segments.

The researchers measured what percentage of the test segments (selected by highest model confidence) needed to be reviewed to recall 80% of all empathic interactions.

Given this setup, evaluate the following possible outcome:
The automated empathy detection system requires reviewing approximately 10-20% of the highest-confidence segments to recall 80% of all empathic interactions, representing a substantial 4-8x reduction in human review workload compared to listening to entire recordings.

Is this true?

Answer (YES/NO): NO